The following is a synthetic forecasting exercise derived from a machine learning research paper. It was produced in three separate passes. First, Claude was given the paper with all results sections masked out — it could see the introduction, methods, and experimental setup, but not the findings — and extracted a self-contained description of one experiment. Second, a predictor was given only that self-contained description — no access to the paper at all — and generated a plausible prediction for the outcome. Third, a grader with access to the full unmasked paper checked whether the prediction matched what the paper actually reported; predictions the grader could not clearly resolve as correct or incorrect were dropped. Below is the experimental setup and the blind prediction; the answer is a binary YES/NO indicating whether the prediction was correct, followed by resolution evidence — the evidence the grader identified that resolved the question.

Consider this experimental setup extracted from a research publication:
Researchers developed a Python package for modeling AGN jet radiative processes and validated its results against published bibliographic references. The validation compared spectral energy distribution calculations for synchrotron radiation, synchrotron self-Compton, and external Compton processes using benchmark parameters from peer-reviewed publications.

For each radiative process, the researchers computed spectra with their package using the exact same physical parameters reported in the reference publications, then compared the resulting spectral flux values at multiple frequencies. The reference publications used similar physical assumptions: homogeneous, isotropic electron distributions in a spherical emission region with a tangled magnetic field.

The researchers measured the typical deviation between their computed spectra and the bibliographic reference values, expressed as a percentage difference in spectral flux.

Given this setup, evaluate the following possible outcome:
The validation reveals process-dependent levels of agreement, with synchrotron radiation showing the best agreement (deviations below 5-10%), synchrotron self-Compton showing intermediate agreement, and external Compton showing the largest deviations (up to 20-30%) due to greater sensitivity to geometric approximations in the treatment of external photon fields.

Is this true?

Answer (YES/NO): NO